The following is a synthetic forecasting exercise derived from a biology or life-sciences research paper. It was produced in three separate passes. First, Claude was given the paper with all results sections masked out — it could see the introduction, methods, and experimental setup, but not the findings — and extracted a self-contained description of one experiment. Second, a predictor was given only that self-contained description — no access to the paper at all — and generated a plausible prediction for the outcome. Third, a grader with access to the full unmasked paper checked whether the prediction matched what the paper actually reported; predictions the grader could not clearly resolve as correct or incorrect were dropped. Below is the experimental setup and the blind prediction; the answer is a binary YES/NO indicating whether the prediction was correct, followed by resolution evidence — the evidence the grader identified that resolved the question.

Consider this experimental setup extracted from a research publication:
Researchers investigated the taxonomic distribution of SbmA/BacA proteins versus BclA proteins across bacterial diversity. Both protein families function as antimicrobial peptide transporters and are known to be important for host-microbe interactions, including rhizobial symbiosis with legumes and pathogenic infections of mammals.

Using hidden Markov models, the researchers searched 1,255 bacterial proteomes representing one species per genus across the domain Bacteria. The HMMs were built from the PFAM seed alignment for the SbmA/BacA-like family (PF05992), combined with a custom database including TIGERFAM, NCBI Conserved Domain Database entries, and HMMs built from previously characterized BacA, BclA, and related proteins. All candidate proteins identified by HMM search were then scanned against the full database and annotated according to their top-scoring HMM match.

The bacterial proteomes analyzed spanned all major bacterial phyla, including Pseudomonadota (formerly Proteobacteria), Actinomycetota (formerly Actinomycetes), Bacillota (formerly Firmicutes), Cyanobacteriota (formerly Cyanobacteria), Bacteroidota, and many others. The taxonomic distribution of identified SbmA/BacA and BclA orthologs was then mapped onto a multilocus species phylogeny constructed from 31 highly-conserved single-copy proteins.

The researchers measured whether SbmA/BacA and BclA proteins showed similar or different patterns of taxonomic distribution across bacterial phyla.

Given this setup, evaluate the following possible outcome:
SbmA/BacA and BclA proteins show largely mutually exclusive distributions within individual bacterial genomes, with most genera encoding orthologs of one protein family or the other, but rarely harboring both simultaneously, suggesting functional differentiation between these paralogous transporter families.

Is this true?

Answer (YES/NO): YES